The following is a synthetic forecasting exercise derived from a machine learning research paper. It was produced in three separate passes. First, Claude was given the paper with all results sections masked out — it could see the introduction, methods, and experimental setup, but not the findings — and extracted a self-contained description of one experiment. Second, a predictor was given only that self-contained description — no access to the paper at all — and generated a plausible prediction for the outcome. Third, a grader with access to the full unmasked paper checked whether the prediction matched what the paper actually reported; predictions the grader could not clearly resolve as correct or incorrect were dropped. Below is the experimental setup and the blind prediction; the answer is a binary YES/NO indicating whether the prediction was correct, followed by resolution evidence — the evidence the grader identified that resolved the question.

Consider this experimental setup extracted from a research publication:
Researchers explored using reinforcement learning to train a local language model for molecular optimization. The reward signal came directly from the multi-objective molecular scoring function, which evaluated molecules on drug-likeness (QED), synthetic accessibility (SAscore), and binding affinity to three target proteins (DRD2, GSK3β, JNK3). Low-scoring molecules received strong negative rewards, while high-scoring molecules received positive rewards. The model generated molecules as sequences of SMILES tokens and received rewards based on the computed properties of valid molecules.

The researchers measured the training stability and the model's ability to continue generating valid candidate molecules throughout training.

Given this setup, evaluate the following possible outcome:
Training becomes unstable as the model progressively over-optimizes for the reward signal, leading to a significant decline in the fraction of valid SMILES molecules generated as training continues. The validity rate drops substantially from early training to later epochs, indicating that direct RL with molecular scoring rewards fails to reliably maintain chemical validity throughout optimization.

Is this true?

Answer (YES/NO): NO